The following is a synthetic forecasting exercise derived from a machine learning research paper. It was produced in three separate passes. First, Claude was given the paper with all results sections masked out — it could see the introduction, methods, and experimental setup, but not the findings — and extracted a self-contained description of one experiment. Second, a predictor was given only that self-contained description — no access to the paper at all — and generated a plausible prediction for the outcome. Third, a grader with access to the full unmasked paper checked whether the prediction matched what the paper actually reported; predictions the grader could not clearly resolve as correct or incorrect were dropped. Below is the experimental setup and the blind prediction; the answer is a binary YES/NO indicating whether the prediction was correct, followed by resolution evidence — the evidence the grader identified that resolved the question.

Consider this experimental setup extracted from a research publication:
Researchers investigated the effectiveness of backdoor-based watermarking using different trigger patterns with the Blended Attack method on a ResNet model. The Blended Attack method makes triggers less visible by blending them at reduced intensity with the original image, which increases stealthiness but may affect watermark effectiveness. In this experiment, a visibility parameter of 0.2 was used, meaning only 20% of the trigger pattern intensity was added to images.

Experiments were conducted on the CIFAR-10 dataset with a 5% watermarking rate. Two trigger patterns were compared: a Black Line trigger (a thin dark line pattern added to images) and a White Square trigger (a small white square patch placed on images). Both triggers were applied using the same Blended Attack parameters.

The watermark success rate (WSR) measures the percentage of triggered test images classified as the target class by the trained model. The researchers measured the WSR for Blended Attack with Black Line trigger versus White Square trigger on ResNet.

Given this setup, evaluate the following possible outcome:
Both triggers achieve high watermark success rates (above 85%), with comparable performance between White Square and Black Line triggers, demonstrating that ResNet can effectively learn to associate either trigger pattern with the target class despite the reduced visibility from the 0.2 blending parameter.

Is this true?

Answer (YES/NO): NO